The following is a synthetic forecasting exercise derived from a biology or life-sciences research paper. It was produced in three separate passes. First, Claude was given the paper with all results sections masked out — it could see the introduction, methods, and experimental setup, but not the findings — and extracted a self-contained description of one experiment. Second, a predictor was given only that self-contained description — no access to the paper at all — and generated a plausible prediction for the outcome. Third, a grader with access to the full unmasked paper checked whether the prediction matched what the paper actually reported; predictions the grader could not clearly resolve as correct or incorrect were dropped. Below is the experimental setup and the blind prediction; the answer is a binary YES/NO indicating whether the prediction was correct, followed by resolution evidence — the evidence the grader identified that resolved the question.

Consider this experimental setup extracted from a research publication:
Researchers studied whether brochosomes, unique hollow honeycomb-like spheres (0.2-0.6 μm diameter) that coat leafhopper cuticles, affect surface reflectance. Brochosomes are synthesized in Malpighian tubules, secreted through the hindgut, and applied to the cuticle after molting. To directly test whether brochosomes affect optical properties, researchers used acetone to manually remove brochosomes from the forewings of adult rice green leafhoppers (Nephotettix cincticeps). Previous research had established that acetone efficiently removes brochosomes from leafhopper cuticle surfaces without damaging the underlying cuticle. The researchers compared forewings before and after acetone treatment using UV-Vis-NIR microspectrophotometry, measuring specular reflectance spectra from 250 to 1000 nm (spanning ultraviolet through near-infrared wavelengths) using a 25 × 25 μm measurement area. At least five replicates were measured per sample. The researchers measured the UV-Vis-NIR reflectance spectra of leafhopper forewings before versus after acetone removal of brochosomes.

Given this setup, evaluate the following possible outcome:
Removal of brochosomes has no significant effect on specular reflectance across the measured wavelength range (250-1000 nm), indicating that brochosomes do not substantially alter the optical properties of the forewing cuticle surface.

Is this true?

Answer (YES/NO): NO